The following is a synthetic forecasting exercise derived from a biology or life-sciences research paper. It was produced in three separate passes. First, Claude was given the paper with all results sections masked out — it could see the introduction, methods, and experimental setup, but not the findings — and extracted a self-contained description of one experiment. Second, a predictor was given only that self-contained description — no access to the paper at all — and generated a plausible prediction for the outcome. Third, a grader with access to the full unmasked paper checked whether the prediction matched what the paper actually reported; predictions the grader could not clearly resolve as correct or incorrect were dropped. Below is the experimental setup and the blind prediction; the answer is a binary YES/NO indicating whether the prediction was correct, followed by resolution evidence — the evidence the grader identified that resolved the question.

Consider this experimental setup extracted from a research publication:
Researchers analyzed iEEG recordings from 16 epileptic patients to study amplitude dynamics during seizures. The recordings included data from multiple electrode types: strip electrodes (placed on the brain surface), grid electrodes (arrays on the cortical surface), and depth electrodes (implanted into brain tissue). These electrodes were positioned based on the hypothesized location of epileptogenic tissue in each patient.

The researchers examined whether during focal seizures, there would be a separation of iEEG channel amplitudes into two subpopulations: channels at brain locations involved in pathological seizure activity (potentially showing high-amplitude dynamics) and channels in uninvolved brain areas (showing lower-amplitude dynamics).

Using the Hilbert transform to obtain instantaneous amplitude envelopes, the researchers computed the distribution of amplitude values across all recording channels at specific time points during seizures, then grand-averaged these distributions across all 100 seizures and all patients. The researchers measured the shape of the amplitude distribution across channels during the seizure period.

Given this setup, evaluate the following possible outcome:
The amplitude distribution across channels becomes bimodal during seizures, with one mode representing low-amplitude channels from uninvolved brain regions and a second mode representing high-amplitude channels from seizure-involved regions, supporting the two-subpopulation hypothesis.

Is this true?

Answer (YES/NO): NO